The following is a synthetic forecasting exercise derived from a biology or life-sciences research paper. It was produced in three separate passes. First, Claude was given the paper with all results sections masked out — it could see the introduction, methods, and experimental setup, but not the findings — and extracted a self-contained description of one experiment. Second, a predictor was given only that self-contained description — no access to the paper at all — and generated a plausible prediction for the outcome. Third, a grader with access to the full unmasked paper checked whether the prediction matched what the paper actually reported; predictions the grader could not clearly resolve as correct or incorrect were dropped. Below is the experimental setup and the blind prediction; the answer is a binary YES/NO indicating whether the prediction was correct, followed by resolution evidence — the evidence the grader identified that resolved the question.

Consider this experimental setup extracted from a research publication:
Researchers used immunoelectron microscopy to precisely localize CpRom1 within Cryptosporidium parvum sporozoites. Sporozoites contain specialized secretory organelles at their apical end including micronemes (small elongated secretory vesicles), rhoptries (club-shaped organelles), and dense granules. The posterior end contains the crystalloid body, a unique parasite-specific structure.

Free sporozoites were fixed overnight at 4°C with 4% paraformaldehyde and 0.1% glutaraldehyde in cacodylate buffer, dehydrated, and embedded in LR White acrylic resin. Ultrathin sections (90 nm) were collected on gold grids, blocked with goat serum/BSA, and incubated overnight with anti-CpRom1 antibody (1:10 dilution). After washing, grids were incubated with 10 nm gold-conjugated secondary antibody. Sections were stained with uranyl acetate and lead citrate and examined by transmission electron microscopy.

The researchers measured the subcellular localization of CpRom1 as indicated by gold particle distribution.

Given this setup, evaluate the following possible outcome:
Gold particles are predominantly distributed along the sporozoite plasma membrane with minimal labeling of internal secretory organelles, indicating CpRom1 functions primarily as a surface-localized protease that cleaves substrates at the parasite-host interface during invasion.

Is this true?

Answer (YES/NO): NO